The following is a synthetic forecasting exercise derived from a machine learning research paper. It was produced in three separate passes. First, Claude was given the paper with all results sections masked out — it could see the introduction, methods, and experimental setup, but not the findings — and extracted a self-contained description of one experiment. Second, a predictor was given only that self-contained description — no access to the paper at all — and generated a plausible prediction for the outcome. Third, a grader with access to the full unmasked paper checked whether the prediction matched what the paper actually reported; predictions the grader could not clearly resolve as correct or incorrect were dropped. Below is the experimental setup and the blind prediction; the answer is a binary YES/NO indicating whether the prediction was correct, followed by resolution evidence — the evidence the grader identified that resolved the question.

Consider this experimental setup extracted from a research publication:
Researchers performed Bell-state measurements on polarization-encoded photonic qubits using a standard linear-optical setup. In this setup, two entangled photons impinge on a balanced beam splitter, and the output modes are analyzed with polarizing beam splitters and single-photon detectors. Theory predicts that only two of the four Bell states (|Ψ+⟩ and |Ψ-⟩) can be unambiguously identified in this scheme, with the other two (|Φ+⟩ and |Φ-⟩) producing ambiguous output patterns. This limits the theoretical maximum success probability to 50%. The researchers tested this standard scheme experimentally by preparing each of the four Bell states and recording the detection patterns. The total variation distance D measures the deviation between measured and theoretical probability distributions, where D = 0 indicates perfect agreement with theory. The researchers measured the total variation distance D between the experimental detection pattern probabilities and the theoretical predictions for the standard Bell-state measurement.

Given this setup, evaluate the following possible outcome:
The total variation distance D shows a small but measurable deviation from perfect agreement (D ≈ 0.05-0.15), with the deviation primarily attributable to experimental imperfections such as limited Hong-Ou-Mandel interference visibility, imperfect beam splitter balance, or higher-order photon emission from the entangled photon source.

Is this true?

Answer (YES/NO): YES